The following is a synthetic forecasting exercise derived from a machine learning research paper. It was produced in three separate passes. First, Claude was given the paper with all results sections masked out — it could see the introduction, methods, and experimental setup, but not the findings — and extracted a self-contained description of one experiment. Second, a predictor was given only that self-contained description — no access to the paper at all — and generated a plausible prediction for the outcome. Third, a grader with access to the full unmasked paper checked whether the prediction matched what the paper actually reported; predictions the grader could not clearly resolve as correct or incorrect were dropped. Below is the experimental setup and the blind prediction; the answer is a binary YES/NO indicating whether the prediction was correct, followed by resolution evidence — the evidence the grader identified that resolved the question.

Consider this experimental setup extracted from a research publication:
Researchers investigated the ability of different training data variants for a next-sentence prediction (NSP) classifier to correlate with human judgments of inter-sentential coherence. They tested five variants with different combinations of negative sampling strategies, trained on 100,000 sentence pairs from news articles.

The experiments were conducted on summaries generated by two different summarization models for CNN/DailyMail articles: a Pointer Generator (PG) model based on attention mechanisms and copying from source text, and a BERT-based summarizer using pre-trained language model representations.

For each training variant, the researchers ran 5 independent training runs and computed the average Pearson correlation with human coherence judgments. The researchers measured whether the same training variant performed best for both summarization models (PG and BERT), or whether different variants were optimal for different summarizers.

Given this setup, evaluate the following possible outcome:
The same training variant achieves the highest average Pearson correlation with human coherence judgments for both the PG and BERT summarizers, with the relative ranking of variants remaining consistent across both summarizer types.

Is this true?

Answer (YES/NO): NO